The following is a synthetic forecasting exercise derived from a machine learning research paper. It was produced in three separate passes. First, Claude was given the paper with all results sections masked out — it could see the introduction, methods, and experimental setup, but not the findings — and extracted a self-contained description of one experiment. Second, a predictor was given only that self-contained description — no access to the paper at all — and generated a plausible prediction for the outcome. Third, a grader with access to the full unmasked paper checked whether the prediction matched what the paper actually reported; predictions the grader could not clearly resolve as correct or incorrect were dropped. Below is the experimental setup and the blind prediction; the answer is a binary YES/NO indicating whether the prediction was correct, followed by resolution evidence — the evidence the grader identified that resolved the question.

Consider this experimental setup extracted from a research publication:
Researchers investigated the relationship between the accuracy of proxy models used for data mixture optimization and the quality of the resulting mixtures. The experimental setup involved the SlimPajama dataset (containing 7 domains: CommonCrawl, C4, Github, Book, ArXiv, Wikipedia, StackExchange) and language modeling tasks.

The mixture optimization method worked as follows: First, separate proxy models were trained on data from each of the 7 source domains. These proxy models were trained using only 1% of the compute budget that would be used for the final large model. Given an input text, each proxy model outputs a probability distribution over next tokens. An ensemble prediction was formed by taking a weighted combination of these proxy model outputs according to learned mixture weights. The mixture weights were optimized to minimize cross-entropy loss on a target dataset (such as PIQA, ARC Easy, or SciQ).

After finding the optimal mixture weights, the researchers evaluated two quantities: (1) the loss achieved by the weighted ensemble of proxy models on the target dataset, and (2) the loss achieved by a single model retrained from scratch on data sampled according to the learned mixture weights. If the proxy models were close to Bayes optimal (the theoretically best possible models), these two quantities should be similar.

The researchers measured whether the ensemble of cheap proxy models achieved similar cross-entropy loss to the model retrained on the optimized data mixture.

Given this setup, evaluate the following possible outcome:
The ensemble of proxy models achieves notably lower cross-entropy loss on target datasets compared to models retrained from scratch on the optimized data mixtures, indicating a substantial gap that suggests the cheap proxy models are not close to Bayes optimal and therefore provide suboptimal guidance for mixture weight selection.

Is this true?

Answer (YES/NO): NO